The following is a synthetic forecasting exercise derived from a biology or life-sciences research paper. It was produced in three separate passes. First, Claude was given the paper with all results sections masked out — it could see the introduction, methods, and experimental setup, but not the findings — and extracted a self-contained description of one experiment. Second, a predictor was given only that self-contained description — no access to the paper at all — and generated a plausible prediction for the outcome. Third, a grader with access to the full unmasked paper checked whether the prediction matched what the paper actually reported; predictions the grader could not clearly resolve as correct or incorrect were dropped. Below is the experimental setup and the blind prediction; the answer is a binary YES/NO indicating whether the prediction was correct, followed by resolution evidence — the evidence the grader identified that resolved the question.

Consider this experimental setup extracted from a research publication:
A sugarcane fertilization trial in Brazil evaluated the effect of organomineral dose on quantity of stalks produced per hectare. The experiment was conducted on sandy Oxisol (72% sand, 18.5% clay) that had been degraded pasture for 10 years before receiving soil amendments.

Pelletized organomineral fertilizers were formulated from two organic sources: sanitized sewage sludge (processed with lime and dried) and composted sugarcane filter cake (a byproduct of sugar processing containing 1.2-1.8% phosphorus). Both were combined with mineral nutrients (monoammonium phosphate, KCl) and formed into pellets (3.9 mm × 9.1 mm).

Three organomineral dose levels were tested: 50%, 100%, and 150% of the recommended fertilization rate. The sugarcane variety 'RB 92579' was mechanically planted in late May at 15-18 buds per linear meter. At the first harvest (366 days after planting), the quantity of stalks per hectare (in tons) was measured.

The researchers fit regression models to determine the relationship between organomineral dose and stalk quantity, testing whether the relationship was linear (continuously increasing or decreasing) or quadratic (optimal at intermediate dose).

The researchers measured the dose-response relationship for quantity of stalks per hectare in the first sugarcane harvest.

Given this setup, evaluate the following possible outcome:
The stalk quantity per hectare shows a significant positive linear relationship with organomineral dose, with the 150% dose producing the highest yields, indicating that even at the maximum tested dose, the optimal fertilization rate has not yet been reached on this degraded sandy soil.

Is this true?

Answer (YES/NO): NO